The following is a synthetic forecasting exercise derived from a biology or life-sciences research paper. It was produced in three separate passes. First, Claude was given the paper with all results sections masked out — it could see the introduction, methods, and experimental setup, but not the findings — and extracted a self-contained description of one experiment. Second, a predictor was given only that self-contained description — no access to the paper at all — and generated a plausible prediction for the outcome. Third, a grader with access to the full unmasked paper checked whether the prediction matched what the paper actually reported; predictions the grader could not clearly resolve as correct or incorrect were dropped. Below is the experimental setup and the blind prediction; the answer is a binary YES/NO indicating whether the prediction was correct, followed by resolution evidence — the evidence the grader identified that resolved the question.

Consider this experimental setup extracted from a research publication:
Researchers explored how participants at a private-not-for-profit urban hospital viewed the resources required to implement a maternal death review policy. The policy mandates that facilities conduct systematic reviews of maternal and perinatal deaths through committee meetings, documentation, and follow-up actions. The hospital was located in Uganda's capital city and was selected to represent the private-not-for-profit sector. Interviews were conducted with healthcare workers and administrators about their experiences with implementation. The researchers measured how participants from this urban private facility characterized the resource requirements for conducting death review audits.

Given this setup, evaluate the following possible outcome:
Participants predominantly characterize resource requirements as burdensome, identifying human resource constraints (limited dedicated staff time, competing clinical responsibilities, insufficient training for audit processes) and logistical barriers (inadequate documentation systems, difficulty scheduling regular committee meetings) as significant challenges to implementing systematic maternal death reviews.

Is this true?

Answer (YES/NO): NO